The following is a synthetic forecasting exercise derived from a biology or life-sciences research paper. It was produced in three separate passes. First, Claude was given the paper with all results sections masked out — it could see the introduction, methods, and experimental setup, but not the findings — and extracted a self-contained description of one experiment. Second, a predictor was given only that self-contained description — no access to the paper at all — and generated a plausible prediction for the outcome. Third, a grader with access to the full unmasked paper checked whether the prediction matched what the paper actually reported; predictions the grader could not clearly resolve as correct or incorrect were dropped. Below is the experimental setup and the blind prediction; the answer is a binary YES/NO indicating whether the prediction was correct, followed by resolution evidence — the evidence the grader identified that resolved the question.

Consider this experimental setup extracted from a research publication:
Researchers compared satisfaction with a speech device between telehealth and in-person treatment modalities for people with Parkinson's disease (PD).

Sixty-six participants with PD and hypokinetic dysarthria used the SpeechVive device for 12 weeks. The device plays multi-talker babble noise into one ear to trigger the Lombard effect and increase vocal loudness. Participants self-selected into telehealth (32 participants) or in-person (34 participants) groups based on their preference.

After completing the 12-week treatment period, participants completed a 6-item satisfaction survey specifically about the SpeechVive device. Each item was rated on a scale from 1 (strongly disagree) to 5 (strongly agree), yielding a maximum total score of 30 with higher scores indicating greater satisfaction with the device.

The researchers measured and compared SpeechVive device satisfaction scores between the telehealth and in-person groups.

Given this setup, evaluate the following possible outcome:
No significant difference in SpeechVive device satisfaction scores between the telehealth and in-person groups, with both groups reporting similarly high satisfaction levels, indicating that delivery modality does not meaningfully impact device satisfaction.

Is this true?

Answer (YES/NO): YES